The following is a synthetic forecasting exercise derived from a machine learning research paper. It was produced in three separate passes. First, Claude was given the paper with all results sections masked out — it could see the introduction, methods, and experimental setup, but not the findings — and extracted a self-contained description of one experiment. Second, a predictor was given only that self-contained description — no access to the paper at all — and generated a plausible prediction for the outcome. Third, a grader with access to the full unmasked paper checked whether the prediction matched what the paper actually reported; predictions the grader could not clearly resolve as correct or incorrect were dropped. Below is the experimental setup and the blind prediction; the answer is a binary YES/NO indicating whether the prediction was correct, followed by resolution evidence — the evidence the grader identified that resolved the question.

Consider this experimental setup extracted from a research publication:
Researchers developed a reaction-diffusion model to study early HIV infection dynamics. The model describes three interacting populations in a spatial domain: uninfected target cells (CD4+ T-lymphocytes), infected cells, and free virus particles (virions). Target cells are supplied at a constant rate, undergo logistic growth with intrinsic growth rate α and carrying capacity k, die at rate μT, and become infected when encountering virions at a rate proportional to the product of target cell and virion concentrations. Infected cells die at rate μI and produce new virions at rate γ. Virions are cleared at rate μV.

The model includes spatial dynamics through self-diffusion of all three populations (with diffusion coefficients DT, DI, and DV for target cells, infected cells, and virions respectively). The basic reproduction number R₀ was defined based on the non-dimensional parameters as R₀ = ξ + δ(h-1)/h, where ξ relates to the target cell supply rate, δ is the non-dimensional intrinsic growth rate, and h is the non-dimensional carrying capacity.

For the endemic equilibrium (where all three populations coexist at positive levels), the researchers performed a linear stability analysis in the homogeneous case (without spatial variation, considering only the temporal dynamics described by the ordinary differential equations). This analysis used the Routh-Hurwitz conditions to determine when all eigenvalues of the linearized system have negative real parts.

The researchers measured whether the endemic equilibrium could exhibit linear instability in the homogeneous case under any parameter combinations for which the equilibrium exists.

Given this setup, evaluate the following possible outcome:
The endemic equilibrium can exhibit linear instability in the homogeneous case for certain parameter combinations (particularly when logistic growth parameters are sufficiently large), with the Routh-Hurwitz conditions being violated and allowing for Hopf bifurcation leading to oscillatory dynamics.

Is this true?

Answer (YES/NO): NO